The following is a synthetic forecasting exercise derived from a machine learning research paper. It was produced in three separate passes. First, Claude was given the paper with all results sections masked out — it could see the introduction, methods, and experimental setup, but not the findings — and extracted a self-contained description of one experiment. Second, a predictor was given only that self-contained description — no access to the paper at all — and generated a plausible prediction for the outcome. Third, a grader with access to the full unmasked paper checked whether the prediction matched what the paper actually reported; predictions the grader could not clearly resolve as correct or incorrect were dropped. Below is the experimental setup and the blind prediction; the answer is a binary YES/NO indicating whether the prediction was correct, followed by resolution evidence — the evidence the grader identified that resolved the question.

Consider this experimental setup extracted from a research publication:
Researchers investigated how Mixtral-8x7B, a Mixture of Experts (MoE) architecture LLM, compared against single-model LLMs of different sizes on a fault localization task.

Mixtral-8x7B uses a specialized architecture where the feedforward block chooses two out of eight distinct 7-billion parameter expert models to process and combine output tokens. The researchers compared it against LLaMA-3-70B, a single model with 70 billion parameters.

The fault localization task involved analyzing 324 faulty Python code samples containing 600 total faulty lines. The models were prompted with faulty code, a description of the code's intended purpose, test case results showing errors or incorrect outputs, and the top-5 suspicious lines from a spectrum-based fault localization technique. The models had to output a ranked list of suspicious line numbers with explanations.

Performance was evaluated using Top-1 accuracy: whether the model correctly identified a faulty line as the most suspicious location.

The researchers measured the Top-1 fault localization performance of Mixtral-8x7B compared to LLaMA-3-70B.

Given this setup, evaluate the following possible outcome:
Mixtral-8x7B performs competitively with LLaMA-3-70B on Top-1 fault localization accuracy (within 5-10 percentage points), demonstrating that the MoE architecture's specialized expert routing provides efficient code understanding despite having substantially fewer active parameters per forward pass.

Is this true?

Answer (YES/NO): YES